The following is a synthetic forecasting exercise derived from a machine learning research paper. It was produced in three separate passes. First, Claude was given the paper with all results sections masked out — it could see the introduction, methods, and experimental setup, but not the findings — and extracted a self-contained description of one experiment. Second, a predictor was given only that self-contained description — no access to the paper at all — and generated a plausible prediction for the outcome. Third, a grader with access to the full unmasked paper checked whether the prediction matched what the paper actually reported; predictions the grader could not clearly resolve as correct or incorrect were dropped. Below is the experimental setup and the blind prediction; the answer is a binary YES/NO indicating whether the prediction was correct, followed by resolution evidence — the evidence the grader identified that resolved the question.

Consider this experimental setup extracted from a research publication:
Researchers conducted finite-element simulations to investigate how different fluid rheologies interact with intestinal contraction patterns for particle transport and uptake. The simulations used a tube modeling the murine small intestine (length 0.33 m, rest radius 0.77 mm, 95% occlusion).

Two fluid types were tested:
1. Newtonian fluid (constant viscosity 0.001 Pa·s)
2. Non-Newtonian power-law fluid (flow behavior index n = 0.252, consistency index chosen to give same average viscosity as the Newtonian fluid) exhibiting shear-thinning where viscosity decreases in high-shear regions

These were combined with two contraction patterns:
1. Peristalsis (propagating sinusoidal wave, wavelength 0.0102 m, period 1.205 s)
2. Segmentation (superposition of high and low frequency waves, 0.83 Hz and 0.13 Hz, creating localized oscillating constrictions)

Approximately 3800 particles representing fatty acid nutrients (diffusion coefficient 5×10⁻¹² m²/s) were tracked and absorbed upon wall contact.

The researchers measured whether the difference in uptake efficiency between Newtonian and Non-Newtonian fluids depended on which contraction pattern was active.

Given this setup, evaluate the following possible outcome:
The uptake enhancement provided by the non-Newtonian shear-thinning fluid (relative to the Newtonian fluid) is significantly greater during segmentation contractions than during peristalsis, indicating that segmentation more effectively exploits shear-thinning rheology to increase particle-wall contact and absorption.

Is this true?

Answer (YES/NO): YES